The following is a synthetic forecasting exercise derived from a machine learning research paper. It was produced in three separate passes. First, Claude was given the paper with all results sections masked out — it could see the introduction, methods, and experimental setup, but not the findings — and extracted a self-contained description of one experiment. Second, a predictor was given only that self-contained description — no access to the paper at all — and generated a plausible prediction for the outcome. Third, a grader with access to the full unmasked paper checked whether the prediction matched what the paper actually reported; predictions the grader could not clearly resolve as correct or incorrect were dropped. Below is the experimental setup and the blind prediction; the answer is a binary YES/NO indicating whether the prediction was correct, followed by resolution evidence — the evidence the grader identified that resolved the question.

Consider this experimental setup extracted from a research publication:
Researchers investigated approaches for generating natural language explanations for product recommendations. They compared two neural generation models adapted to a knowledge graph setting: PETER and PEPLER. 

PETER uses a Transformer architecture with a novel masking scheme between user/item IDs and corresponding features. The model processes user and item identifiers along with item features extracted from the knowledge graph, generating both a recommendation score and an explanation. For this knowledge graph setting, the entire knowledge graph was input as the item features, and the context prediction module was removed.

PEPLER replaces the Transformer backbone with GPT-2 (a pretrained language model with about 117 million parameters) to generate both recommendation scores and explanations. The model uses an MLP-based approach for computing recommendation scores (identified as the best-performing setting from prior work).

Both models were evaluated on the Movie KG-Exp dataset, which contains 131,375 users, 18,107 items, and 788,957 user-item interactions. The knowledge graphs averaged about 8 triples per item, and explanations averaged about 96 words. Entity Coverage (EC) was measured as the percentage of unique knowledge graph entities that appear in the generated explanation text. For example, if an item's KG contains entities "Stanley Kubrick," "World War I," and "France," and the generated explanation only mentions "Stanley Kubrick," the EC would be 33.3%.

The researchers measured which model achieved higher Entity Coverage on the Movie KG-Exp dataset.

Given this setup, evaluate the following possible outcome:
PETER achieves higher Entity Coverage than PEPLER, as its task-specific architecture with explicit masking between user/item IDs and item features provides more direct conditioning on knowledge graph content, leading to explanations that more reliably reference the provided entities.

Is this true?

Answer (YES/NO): YES